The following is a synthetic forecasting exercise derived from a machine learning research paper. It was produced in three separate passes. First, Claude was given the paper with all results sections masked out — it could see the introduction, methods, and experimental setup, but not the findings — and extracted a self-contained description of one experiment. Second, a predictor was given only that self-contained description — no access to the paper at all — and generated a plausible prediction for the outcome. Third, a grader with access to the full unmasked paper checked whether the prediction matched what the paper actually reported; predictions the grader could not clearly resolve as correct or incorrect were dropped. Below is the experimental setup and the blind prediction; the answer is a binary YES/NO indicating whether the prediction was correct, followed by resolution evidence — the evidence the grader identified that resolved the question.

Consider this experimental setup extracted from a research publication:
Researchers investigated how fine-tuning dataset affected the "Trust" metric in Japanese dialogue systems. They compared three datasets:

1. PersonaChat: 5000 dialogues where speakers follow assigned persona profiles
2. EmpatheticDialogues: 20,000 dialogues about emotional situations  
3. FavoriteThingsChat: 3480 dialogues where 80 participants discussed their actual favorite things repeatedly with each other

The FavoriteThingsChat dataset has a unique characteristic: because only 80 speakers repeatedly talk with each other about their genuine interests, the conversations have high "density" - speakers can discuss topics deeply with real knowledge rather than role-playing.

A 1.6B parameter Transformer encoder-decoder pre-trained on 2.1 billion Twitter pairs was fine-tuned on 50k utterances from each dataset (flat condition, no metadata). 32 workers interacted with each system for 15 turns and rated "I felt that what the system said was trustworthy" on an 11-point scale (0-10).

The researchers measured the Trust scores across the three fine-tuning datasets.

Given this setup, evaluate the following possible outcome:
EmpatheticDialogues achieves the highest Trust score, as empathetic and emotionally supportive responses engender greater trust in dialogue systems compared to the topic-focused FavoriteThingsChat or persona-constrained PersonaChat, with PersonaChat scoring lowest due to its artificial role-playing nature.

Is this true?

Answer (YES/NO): NO